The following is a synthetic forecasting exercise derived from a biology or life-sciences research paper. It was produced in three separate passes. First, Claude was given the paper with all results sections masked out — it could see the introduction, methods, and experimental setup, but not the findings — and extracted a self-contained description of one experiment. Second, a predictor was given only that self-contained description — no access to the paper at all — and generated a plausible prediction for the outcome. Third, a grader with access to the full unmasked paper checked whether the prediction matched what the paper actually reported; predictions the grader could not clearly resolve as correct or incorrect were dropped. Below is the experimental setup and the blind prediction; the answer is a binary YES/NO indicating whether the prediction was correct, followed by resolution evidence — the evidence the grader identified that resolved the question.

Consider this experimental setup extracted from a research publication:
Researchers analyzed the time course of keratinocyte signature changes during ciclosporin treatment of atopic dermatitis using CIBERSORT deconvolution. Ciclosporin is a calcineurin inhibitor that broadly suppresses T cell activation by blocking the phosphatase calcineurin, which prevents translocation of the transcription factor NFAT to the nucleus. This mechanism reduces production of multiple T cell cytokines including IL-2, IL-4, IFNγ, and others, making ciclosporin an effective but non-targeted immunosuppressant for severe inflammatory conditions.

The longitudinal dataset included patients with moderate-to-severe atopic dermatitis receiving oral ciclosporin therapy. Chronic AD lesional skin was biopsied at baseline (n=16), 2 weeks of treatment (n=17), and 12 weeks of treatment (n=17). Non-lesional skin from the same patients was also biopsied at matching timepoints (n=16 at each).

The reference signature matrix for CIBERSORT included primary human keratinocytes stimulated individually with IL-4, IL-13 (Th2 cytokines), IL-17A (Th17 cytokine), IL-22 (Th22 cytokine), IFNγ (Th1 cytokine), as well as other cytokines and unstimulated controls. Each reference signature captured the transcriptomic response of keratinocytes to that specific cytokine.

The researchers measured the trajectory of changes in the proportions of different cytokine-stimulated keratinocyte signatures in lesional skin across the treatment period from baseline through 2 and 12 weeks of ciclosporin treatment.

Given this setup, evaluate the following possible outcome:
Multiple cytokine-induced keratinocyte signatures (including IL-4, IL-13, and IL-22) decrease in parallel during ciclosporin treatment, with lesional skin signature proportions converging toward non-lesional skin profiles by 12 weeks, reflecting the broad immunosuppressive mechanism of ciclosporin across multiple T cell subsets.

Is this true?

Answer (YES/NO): NO